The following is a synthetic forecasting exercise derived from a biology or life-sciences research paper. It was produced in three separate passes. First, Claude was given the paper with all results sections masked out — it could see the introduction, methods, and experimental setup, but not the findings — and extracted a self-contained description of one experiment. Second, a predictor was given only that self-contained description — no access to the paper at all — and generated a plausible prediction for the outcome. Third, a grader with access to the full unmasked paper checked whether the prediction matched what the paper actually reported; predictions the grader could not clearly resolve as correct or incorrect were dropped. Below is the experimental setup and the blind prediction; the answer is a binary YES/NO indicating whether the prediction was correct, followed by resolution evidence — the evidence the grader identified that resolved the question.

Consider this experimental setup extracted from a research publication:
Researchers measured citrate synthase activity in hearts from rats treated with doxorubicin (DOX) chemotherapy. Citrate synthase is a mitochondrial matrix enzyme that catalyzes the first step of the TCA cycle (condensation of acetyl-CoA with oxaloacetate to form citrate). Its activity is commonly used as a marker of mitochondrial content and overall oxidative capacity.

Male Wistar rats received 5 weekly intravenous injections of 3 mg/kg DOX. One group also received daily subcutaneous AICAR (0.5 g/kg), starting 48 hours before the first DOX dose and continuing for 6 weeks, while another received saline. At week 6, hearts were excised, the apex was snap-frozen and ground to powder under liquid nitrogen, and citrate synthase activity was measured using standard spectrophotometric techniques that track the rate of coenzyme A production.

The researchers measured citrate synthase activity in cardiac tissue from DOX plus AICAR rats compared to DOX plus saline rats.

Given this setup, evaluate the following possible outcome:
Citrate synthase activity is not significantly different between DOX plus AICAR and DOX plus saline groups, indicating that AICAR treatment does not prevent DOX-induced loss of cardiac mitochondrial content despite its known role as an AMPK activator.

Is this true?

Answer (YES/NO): YES